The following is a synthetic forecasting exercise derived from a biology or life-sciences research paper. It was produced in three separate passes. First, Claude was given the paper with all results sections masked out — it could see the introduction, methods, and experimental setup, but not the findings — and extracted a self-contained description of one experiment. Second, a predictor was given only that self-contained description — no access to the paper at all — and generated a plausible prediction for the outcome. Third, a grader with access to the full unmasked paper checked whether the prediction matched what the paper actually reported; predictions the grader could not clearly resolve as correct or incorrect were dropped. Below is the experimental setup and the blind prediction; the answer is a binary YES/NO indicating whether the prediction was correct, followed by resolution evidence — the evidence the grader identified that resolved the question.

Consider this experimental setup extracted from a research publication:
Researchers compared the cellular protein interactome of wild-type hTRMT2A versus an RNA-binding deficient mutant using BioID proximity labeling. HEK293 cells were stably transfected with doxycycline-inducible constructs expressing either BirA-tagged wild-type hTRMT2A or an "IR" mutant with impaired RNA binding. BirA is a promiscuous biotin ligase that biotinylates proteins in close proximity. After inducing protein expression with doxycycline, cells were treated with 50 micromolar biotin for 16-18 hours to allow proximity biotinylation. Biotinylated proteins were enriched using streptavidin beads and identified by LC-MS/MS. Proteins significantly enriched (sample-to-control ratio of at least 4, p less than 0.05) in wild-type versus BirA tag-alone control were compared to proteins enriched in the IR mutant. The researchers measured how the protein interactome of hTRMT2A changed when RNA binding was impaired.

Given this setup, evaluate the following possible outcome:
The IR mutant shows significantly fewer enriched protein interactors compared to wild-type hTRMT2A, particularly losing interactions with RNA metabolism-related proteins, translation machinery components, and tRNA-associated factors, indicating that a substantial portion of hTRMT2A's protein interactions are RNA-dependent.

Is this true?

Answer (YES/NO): YES